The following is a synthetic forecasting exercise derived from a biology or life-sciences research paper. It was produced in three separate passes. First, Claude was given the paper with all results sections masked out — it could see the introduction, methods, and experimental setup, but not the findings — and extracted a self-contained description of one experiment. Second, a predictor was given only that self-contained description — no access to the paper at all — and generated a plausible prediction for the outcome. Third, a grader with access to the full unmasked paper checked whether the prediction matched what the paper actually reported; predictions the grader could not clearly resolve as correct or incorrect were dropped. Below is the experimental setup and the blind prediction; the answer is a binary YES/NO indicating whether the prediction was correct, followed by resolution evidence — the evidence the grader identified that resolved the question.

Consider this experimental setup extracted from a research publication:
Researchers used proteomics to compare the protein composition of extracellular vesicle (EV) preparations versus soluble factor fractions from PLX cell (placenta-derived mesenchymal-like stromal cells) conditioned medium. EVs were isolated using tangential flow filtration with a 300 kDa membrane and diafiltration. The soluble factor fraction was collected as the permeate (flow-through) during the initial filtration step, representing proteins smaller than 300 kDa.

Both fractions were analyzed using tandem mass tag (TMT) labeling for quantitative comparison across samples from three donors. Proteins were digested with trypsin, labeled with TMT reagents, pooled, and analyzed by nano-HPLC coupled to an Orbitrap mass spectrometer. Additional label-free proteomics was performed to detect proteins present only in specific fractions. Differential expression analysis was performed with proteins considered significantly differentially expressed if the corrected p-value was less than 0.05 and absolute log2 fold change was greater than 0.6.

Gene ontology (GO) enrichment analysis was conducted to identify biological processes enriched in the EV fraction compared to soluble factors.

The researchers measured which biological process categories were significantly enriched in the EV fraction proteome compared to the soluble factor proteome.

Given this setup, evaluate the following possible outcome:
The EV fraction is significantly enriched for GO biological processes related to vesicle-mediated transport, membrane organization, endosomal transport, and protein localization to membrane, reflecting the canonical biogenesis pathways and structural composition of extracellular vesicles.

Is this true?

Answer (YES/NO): NO